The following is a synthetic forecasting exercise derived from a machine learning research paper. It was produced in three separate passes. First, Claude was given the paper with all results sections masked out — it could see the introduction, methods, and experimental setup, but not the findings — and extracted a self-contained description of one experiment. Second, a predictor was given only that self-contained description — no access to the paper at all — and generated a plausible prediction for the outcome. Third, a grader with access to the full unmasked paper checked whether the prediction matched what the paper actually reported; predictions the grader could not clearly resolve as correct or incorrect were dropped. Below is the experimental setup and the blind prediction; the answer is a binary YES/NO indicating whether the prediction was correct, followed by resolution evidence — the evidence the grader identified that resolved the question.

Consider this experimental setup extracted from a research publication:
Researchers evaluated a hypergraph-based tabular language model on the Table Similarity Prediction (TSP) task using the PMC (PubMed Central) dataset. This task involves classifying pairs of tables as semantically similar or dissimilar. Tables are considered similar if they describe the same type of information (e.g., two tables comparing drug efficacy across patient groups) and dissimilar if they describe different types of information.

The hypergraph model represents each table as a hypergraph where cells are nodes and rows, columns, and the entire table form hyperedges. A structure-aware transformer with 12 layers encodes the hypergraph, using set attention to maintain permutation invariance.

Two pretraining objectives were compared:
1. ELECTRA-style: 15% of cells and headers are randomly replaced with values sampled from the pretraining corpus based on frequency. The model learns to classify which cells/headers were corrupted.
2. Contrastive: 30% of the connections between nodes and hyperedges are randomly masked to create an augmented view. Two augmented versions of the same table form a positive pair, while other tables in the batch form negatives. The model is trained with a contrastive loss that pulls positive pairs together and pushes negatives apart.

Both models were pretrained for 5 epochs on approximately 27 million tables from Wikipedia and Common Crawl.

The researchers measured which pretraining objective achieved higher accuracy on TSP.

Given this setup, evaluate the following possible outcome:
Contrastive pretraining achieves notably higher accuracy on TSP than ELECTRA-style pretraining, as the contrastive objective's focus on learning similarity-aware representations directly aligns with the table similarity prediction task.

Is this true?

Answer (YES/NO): YES